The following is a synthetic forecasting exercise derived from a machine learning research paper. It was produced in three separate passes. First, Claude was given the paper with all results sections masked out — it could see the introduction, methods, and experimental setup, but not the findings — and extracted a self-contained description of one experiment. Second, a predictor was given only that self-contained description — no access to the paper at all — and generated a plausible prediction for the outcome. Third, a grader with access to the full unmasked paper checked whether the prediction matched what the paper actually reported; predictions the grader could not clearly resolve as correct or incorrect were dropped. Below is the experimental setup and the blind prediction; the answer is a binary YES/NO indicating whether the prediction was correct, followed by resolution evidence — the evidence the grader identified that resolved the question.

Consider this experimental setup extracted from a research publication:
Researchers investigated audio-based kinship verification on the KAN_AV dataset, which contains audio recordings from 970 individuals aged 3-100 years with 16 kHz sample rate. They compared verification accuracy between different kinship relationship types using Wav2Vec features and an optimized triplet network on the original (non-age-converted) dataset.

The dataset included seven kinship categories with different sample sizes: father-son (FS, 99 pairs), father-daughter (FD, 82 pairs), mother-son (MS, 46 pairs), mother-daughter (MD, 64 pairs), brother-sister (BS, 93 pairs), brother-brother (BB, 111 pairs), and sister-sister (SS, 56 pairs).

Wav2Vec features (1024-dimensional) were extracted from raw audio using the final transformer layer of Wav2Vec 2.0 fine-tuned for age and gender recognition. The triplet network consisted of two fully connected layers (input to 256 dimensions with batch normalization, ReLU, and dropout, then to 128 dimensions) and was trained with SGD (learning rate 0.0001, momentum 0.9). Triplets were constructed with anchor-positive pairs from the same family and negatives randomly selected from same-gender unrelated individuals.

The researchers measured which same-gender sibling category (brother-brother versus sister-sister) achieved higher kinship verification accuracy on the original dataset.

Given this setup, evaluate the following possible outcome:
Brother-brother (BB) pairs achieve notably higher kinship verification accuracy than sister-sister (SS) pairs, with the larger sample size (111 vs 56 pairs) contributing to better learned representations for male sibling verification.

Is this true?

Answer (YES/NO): NO